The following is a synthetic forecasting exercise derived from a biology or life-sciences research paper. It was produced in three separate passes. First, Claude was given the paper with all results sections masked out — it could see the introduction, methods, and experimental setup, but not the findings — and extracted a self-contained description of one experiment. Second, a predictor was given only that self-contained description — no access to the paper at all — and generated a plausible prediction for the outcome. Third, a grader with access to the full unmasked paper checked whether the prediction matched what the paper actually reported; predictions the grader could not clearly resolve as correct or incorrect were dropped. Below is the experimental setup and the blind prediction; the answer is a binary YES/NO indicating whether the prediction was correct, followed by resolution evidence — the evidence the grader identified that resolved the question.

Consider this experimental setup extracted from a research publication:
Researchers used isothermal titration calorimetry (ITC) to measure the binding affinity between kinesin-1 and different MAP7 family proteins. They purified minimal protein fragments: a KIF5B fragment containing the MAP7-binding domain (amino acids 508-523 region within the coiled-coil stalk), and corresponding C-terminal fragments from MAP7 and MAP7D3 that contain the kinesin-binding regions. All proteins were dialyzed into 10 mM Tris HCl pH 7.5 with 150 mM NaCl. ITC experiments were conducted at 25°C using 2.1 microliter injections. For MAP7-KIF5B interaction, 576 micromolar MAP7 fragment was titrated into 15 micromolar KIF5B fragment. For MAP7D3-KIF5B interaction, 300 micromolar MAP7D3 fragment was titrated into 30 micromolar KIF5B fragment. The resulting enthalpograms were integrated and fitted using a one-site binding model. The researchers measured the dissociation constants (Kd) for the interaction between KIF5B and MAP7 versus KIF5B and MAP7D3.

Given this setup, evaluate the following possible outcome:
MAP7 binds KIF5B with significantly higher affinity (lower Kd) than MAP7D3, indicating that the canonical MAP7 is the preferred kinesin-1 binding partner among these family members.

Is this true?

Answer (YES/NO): NO